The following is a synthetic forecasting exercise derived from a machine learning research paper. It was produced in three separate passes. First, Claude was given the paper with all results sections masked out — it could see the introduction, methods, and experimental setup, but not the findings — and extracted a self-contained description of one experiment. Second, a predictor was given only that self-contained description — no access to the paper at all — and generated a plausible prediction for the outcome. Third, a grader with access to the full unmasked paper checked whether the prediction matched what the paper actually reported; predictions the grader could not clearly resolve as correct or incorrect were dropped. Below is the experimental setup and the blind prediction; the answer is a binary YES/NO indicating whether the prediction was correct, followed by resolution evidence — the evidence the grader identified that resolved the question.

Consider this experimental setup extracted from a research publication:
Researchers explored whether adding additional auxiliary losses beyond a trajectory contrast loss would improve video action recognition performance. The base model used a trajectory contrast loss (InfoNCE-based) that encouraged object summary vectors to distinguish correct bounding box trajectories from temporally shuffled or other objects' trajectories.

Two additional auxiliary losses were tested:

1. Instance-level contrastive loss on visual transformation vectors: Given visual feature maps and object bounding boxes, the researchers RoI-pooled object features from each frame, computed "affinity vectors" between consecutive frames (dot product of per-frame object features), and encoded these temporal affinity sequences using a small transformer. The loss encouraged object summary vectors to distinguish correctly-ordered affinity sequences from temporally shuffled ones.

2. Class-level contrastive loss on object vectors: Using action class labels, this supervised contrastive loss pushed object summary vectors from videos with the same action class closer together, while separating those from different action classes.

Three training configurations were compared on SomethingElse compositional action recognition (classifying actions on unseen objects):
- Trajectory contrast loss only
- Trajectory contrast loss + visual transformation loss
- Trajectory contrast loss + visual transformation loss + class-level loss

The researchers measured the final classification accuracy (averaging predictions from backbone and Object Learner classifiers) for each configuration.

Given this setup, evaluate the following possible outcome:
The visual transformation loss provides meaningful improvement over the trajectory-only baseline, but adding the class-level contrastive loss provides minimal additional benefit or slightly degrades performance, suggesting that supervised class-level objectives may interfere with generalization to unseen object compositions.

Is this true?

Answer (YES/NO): NO